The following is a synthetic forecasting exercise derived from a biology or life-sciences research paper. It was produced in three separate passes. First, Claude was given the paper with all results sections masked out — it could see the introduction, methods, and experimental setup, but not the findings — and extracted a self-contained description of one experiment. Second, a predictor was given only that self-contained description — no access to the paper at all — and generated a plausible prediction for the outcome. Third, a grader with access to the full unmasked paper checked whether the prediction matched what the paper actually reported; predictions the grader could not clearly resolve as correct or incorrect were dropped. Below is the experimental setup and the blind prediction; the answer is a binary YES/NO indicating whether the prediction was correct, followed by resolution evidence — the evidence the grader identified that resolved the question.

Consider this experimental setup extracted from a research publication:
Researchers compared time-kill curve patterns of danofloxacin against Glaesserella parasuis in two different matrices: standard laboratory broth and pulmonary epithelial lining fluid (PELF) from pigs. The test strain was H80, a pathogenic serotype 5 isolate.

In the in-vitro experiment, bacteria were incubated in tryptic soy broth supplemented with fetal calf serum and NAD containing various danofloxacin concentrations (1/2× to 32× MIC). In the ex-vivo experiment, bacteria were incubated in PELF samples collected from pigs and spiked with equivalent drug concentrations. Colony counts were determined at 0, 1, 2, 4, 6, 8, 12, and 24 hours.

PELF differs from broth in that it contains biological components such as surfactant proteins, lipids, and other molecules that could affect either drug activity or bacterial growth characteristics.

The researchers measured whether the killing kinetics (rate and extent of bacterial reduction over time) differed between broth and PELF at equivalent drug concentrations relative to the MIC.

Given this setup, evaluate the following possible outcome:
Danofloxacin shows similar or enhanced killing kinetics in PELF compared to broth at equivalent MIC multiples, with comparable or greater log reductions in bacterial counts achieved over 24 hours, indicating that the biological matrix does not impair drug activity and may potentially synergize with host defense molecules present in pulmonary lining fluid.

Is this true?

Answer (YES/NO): YES